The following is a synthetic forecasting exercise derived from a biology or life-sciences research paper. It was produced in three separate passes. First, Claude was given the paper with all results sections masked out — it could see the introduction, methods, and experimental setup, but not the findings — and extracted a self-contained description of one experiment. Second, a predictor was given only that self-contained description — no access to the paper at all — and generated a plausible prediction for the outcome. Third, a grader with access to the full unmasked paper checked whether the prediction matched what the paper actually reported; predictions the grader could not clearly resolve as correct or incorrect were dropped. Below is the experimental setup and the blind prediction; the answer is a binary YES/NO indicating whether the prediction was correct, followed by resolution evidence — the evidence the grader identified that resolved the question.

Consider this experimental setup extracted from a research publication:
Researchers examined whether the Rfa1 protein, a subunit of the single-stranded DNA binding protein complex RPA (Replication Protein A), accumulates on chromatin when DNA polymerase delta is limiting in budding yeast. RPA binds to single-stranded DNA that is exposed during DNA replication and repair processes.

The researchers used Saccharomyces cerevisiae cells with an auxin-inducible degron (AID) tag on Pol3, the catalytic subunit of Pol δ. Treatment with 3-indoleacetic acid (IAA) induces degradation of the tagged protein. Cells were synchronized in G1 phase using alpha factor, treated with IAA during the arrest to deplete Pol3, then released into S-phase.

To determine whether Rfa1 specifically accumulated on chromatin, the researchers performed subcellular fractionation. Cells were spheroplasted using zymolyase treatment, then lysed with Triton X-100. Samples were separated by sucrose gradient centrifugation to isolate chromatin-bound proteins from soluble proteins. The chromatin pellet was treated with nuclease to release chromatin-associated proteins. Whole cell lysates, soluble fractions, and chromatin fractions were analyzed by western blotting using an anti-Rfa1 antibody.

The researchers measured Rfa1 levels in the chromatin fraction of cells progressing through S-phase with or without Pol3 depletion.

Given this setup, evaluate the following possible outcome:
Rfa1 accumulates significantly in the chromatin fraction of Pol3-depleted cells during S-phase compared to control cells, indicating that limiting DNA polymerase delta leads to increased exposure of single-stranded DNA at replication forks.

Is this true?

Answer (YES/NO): YES